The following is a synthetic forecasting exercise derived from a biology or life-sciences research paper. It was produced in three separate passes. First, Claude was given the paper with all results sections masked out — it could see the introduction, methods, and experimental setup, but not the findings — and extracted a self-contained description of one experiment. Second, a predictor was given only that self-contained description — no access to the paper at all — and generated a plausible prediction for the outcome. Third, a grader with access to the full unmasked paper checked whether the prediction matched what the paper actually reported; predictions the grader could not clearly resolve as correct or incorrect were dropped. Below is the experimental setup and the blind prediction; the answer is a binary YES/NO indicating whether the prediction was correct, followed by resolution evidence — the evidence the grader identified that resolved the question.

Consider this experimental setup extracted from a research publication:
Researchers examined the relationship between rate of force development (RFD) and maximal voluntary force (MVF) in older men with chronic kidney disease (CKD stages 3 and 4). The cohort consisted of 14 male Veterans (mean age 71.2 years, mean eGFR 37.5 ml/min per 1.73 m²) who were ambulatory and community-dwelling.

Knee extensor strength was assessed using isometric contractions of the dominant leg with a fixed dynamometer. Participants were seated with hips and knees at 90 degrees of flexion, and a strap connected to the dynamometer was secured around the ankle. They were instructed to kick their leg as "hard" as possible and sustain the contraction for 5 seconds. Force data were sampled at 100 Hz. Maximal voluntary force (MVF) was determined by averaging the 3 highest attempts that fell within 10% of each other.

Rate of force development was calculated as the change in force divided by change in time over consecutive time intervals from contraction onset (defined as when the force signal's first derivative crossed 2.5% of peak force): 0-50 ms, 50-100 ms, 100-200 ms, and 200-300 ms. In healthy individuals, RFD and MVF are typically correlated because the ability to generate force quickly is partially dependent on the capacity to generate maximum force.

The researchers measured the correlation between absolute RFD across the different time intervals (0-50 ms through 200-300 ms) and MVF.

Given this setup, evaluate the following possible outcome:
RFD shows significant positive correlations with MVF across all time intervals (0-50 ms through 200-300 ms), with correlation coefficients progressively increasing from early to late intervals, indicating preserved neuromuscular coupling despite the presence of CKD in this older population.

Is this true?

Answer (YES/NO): NO